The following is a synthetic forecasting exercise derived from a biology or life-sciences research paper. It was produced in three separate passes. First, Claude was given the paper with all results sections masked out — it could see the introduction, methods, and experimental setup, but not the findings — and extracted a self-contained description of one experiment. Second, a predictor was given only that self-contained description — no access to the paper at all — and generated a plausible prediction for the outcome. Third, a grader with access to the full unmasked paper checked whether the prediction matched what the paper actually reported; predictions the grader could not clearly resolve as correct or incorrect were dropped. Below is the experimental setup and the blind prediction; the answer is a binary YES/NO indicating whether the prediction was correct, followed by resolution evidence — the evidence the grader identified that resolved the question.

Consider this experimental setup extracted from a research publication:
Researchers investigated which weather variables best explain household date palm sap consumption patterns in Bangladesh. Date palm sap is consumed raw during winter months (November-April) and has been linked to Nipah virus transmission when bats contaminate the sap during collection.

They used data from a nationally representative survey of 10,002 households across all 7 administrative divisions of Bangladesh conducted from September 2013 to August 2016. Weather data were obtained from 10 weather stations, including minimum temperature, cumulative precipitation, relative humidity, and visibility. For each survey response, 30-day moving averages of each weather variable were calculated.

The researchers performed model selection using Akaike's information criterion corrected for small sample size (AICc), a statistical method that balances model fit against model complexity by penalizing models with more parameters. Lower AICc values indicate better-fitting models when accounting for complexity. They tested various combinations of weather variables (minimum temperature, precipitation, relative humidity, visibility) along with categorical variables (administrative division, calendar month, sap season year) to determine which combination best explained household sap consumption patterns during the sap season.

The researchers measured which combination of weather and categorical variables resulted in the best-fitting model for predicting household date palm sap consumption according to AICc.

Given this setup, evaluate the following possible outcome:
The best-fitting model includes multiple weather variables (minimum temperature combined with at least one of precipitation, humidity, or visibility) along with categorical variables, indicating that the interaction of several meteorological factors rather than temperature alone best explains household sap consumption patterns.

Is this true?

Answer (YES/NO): YES